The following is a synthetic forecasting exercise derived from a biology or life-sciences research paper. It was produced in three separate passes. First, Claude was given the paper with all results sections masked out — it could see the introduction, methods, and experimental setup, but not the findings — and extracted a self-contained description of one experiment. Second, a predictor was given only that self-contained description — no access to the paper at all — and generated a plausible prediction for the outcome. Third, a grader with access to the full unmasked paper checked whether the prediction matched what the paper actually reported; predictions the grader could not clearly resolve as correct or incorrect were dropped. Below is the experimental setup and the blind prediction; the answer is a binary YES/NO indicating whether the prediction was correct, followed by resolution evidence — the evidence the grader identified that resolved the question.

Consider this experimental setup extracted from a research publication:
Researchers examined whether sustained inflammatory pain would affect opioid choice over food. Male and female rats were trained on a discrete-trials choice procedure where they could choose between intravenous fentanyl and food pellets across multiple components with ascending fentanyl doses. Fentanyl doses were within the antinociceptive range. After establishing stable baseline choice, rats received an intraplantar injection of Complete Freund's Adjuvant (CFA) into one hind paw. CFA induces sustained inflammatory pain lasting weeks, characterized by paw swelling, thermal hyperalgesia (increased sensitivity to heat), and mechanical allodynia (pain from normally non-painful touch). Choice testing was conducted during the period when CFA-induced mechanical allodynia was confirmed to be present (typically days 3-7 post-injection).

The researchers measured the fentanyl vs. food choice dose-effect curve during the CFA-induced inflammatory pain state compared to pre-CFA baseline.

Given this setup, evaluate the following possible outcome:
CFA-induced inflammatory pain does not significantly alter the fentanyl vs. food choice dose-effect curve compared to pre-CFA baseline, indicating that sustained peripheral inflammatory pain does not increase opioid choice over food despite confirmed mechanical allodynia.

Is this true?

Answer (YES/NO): YES